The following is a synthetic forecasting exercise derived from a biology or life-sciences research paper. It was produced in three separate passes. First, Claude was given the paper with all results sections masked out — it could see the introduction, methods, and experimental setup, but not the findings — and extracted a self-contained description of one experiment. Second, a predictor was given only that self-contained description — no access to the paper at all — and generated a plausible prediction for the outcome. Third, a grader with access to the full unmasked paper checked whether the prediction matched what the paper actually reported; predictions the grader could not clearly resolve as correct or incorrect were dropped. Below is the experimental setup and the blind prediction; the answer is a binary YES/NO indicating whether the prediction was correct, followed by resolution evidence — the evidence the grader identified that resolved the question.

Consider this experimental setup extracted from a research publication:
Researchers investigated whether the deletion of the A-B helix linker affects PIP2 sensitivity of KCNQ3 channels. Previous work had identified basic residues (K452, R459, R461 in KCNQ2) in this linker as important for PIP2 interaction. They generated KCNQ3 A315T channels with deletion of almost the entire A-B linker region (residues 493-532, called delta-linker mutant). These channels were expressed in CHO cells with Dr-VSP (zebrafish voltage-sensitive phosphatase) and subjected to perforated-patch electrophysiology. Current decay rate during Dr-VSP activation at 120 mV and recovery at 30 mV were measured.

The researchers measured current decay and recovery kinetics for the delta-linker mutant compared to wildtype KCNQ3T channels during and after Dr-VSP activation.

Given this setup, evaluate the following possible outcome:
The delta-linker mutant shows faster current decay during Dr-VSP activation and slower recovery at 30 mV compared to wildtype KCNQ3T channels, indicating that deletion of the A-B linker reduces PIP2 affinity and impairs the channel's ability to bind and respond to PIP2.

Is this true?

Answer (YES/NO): YES